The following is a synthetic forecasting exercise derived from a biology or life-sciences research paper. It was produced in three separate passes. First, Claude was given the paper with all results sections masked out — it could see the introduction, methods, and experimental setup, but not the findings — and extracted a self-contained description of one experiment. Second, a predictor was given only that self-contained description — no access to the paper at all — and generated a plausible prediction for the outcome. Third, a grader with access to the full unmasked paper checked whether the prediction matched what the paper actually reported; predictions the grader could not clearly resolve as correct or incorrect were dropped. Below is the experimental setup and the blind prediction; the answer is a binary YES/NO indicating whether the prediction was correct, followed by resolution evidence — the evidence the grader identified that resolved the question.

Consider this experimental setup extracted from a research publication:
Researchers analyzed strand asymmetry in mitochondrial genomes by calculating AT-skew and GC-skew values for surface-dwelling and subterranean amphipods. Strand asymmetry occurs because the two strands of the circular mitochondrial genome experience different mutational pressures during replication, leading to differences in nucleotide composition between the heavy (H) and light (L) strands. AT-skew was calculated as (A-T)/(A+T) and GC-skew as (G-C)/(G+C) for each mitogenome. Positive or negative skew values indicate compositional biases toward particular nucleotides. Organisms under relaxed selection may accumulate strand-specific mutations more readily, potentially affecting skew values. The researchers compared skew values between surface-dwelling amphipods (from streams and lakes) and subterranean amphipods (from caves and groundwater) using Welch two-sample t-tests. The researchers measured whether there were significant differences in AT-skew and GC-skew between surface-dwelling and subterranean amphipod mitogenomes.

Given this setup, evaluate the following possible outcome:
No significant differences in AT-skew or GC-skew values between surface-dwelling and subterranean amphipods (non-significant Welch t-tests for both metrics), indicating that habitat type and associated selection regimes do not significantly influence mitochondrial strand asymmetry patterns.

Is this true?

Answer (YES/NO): NO